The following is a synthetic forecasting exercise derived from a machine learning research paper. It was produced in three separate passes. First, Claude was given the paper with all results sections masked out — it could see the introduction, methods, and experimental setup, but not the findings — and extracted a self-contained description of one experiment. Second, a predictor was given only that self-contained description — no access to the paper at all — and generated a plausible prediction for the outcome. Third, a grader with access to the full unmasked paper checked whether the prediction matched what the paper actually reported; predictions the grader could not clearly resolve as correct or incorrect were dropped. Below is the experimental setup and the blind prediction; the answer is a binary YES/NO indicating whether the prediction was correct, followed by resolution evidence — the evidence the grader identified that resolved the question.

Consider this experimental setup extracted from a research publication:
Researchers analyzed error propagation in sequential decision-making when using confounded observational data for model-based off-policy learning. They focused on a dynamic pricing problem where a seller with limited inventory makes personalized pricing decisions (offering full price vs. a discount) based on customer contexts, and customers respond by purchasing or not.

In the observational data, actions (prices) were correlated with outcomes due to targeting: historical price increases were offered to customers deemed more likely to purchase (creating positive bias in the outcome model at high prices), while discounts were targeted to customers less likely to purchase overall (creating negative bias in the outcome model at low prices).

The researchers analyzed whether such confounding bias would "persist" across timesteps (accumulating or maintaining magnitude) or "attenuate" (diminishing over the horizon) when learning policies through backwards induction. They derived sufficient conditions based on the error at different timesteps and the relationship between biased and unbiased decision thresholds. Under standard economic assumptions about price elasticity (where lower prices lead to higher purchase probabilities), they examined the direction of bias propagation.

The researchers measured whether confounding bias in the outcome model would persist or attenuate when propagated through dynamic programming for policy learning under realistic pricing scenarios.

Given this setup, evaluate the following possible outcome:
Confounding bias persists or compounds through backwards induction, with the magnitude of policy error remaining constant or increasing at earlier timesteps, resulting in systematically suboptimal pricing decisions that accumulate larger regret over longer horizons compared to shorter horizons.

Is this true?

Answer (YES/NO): YES